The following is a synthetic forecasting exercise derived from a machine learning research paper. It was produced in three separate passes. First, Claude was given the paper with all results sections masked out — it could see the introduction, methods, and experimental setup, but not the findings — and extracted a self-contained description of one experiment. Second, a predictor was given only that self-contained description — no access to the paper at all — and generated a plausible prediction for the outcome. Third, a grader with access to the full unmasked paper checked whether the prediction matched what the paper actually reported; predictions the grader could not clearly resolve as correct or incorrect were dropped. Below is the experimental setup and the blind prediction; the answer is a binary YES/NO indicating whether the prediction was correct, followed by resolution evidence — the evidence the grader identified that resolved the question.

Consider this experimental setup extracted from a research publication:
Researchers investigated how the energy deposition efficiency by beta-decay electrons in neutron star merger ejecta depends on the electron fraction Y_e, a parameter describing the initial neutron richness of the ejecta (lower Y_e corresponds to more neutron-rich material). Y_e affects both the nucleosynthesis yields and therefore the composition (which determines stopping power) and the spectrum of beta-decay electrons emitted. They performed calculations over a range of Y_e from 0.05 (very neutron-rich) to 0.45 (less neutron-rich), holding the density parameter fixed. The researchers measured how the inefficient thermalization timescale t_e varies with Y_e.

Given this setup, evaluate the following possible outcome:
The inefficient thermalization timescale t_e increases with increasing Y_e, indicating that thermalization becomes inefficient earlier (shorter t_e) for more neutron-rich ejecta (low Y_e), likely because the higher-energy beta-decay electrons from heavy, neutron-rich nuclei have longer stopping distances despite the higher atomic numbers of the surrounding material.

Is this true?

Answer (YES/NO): NO